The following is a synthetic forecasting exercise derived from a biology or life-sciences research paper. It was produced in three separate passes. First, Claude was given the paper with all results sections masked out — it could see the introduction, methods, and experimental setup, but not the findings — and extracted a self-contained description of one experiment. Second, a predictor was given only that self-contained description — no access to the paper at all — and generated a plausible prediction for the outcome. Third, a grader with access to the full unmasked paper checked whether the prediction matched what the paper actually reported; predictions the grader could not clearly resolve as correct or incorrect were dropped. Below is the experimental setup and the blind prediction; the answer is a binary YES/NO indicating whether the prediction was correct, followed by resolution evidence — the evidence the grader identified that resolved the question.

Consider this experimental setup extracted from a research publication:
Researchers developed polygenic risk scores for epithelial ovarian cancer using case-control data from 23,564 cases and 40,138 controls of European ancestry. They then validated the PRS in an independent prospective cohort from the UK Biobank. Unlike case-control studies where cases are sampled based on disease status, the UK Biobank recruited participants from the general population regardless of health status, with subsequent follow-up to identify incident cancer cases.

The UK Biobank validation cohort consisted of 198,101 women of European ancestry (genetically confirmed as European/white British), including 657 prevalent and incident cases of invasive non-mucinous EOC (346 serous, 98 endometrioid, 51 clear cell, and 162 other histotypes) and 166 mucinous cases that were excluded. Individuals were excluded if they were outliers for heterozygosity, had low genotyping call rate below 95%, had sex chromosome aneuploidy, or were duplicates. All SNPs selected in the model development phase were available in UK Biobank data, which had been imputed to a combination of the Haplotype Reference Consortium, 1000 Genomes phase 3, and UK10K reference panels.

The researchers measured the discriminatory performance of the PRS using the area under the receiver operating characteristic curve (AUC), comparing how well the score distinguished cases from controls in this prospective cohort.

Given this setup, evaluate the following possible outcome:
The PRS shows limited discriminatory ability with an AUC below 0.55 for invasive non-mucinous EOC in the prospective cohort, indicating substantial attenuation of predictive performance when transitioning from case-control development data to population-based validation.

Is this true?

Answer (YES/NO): NO